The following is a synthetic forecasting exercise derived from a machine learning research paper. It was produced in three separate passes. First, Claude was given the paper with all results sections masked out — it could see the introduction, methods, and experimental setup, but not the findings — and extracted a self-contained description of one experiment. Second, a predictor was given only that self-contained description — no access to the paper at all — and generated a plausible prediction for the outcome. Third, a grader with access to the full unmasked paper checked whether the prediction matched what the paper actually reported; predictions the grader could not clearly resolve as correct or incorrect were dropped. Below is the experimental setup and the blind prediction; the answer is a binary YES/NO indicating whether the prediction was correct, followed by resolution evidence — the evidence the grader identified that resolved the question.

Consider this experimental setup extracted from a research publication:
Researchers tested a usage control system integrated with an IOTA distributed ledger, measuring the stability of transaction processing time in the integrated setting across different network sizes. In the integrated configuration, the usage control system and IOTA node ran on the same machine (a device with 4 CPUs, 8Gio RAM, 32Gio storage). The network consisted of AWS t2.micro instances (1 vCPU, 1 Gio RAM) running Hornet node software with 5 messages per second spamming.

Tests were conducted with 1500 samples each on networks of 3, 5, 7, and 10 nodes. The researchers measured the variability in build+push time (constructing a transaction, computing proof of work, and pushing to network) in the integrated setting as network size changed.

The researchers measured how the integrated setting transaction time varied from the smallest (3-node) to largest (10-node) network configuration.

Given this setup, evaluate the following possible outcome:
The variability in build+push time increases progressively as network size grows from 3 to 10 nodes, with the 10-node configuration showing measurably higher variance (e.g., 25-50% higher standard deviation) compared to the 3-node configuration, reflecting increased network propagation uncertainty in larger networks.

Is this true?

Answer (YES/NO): NO